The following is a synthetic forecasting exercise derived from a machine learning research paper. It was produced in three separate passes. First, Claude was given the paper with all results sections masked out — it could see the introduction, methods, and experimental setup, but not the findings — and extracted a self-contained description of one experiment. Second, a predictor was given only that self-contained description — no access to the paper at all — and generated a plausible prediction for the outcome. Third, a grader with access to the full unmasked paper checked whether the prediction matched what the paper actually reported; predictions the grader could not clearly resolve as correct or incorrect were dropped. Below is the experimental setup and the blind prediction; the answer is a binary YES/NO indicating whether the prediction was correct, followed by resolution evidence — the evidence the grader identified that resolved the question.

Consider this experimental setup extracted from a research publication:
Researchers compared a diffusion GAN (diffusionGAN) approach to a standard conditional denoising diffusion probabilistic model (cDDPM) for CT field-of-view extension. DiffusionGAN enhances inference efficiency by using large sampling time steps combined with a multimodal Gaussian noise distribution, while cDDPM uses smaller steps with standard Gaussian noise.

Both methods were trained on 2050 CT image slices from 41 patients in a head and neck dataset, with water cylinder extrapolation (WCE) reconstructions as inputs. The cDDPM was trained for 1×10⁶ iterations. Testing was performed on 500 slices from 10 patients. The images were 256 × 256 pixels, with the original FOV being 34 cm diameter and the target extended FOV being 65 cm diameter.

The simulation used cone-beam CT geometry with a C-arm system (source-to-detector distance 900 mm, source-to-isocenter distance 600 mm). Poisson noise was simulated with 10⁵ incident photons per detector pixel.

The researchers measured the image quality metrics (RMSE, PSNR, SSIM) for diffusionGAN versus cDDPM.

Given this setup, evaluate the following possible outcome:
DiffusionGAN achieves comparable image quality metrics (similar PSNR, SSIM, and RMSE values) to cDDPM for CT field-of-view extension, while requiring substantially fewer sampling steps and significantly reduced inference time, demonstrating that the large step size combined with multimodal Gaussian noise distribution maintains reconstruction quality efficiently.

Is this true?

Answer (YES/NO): NO